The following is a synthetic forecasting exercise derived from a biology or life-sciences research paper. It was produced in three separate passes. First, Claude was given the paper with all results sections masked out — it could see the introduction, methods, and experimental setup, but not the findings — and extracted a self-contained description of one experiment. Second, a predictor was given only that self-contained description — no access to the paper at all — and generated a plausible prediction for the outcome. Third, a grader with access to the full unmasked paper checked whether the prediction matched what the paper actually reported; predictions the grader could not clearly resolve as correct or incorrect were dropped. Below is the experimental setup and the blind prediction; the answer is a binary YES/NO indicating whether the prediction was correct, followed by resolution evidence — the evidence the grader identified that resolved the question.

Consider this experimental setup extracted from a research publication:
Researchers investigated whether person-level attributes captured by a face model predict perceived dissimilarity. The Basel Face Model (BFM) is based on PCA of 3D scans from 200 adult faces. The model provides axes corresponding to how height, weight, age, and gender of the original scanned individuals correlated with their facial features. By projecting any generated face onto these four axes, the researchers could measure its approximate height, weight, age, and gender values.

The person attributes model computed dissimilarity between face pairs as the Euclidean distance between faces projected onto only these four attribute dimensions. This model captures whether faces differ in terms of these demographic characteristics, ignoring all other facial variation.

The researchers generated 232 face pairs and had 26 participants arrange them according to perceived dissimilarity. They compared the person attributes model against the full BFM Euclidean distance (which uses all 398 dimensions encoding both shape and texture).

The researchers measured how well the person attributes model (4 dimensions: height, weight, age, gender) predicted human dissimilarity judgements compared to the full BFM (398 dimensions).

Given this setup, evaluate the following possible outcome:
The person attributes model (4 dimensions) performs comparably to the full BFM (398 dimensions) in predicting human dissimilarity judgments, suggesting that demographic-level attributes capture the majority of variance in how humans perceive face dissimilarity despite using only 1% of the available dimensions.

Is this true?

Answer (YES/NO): NO